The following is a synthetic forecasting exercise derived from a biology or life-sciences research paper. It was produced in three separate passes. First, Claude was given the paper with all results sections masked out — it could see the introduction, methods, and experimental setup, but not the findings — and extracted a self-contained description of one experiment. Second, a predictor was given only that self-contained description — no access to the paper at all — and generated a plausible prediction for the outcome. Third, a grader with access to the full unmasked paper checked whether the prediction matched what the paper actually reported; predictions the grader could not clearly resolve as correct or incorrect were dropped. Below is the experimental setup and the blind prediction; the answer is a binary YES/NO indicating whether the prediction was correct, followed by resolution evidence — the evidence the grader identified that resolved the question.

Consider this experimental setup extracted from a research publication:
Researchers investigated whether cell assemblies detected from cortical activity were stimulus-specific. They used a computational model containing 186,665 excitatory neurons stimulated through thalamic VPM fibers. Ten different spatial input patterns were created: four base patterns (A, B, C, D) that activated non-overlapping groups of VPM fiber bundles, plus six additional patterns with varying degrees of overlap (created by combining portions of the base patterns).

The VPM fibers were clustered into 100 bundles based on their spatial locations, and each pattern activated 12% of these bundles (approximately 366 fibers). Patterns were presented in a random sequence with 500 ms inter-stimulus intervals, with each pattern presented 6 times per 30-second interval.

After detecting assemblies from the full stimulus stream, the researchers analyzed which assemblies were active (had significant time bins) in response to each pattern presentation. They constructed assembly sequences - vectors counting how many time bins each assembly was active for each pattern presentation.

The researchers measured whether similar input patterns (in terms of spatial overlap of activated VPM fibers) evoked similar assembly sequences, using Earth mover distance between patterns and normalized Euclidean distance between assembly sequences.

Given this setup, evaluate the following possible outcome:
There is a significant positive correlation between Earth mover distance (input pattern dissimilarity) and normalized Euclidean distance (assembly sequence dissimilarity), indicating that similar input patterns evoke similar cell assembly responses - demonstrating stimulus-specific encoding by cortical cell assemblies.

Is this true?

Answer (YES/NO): YES